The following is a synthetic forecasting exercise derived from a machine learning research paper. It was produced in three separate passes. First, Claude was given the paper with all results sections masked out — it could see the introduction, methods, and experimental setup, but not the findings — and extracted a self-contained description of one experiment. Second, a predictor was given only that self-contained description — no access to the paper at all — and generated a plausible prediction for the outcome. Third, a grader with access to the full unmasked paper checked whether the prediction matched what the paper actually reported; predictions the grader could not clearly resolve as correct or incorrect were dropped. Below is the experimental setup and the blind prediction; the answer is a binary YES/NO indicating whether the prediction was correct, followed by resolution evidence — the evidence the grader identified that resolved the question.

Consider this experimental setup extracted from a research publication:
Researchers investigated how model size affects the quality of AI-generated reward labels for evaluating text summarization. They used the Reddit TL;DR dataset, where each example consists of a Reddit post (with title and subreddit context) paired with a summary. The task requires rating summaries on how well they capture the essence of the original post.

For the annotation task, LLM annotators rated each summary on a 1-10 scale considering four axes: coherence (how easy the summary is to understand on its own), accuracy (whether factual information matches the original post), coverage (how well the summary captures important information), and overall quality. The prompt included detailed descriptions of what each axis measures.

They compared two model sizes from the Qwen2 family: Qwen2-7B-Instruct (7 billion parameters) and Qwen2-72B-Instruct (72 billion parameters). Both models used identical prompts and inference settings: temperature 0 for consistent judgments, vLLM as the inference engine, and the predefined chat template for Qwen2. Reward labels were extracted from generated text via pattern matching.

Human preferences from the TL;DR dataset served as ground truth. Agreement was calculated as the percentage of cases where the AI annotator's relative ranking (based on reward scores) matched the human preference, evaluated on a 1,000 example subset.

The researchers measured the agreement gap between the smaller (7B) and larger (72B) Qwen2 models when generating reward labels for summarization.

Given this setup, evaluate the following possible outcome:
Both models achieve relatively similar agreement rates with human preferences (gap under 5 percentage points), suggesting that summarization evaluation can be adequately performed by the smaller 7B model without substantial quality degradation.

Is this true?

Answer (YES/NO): NO